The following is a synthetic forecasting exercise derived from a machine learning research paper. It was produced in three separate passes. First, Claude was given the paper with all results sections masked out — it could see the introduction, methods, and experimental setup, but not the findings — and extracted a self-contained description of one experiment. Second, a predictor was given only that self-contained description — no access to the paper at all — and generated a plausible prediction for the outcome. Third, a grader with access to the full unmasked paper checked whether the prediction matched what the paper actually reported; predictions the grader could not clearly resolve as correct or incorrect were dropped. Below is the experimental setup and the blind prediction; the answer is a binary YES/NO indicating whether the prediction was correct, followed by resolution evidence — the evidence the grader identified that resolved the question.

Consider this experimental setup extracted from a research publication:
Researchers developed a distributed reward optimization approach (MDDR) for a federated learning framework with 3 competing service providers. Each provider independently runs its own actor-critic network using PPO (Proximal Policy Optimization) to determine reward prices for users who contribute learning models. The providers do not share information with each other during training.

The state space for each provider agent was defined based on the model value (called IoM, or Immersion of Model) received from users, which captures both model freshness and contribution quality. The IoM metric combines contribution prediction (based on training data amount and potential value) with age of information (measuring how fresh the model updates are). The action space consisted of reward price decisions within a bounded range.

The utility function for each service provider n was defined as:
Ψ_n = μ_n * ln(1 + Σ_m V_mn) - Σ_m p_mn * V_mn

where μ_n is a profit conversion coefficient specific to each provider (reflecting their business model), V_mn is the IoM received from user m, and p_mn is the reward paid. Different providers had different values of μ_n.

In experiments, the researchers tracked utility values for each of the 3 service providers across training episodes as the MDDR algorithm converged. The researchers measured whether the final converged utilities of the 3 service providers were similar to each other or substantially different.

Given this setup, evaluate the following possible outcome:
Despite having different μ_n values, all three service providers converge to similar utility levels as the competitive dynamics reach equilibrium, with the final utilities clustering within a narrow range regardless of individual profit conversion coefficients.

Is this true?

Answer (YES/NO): NO